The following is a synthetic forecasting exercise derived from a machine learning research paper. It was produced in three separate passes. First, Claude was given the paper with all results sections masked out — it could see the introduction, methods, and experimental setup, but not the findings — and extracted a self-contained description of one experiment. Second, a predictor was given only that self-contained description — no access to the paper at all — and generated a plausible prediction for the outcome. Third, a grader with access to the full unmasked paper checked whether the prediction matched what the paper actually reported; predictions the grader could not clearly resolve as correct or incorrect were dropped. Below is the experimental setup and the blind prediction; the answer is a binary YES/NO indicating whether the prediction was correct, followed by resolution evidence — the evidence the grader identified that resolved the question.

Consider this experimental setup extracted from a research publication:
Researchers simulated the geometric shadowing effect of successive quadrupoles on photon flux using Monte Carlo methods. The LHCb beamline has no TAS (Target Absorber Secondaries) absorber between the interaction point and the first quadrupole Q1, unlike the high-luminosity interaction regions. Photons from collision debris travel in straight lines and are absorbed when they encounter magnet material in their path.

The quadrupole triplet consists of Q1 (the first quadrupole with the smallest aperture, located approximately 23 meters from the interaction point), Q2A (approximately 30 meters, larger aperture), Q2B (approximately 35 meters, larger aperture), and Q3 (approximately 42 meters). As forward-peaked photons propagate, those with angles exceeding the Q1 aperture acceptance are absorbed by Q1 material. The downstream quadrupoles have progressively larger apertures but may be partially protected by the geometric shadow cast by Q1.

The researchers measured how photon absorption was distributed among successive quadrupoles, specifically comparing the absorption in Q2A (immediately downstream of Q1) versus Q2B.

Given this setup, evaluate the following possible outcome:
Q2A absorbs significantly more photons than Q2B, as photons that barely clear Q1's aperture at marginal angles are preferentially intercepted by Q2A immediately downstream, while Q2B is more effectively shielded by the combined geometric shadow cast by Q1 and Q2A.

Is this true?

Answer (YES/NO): NO